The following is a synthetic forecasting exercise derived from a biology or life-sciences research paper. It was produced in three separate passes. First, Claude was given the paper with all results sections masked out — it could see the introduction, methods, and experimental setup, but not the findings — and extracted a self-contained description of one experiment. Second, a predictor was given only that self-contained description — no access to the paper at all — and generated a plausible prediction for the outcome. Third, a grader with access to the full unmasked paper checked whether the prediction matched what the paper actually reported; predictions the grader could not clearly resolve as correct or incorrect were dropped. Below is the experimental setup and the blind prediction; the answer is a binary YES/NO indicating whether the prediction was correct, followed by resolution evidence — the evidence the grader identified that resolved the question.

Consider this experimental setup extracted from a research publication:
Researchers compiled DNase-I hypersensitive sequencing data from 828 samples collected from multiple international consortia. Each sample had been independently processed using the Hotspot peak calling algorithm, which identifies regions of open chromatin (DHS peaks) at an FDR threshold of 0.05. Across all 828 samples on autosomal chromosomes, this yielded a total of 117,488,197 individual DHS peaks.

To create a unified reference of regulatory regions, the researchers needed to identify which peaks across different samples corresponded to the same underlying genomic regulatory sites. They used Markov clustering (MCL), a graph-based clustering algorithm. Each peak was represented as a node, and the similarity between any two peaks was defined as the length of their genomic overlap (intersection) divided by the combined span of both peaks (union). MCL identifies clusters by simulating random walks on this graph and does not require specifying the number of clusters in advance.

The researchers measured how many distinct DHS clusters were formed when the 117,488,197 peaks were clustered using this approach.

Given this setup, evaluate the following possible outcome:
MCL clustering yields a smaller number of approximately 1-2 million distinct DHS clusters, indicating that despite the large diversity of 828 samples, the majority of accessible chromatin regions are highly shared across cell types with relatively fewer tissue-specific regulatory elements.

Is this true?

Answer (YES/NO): NO